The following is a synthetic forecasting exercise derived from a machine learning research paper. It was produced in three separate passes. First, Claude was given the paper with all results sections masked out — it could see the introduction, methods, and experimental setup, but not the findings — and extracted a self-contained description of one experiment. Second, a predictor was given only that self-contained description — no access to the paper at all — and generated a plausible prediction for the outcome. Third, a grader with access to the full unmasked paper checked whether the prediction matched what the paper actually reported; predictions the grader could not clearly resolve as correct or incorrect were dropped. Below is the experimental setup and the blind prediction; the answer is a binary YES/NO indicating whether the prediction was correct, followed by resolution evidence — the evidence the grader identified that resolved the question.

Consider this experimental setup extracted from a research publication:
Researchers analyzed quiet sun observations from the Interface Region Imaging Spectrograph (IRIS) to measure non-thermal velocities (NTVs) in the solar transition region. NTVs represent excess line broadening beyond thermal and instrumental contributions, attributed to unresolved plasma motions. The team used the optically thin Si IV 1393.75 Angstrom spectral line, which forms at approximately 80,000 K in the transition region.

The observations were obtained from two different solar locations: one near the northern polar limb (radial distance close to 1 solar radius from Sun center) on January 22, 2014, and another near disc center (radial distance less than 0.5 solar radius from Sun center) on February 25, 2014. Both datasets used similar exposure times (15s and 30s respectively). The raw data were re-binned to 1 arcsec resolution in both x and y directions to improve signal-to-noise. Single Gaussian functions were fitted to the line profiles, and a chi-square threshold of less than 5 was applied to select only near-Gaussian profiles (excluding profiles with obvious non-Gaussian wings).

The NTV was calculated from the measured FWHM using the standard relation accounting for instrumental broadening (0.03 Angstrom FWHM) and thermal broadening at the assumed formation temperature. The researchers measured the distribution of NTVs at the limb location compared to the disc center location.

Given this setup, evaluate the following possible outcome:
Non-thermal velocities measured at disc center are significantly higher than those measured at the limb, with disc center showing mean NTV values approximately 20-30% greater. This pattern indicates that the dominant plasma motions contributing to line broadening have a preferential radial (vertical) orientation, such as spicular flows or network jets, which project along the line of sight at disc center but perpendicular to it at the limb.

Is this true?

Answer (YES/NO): NO